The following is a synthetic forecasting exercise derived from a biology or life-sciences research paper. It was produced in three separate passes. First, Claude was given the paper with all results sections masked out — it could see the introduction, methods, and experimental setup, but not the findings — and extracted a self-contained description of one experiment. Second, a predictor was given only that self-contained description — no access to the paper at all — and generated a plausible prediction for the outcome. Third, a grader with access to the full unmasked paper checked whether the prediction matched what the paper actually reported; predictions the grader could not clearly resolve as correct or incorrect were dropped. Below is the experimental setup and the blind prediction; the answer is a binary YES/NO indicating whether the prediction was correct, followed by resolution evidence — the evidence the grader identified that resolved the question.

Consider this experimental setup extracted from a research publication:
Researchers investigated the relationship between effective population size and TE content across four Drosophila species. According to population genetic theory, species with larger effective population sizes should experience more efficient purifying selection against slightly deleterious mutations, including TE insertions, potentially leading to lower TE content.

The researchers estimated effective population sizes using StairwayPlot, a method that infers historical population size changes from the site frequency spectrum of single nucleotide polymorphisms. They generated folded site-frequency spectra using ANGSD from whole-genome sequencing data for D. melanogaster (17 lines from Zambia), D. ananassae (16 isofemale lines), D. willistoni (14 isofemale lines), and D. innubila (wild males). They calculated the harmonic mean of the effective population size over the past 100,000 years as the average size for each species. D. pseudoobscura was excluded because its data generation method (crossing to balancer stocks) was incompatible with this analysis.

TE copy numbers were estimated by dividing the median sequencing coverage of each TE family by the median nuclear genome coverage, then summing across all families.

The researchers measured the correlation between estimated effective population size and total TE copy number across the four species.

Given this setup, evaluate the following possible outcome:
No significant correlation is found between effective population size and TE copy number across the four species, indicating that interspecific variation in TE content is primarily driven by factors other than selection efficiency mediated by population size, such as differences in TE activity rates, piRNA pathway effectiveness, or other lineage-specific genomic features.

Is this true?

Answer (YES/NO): YES